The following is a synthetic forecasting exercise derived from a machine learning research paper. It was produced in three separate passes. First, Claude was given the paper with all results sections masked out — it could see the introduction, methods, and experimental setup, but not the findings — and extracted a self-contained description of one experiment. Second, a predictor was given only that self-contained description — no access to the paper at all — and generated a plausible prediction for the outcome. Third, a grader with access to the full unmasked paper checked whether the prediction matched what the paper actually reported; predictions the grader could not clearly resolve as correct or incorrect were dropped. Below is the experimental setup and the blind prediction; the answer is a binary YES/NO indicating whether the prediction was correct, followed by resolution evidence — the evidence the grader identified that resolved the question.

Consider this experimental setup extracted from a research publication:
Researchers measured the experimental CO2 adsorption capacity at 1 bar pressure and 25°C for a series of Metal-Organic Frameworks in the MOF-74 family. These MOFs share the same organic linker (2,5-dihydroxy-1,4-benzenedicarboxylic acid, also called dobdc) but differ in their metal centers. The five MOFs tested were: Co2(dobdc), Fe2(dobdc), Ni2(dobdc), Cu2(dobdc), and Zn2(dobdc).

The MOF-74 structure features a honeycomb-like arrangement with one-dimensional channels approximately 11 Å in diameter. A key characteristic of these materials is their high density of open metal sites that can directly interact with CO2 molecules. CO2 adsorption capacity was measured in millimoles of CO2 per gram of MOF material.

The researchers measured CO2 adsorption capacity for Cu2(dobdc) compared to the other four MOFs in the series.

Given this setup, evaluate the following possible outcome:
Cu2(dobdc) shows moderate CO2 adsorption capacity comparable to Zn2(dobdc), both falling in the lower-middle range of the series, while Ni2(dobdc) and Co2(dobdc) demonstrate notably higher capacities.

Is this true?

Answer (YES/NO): NO